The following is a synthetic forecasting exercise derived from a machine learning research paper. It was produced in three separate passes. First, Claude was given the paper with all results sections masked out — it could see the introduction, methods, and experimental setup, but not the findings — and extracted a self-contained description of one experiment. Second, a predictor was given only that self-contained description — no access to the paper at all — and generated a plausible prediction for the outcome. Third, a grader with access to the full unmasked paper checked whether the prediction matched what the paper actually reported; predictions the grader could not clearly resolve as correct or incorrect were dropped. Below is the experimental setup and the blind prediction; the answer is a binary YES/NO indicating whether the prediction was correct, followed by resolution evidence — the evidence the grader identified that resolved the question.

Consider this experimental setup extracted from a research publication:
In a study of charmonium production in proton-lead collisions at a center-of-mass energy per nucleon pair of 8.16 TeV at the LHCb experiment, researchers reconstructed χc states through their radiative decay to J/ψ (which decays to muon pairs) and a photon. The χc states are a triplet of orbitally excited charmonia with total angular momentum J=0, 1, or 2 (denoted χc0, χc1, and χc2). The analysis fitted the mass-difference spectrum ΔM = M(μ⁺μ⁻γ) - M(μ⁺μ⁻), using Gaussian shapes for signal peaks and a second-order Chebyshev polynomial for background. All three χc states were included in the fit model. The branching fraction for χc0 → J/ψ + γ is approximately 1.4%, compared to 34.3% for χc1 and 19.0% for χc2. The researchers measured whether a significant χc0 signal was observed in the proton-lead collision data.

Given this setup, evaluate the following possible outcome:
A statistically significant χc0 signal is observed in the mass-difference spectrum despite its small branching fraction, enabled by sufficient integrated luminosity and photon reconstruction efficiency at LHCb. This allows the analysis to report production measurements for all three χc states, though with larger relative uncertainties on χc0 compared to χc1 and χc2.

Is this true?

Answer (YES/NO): NO